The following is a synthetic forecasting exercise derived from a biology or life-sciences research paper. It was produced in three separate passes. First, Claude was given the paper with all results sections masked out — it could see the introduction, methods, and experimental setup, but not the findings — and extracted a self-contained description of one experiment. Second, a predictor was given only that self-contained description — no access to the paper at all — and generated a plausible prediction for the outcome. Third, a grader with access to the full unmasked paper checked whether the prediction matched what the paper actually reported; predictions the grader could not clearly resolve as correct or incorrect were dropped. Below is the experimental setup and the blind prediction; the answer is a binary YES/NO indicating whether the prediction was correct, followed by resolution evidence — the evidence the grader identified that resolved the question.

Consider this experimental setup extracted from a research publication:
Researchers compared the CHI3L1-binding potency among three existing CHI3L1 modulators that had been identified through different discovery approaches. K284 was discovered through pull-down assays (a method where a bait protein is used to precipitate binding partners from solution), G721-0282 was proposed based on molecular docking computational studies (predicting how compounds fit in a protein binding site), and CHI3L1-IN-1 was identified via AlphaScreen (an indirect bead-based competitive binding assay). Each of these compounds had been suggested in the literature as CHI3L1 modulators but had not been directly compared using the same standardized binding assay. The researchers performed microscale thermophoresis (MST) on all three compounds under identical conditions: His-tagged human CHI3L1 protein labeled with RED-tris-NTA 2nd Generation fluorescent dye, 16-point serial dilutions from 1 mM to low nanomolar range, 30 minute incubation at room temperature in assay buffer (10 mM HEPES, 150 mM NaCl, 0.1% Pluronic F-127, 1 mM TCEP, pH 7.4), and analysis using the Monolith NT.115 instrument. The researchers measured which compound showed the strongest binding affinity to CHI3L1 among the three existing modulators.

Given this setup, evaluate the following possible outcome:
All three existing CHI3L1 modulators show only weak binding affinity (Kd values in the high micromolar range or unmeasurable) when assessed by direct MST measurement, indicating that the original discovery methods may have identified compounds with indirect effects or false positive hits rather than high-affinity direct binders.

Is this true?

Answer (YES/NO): NO